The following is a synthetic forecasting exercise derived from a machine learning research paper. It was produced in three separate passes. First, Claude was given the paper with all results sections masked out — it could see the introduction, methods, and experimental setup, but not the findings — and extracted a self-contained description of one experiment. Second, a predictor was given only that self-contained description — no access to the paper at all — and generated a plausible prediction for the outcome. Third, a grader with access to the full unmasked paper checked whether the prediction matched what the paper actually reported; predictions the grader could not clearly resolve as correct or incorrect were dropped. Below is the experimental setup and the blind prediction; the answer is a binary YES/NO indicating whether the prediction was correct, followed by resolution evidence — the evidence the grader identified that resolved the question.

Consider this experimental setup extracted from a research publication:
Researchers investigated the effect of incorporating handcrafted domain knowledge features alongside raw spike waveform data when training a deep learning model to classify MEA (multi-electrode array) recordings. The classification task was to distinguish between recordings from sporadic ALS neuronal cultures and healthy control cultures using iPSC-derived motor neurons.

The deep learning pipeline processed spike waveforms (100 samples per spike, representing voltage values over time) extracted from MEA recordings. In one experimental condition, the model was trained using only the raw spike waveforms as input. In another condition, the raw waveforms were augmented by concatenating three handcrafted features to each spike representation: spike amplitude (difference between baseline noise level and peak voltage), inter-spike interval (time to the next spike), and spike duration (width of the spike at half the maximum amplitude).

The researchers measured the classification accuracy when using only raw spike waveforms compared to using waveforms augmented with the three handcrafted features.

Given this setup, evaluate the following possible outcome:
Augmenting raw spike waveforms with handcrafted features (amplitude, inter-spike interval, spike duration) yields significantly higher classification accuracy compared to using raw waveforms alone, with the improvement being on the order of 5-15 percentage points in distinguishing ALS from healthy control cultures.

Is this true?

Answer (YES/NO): NO